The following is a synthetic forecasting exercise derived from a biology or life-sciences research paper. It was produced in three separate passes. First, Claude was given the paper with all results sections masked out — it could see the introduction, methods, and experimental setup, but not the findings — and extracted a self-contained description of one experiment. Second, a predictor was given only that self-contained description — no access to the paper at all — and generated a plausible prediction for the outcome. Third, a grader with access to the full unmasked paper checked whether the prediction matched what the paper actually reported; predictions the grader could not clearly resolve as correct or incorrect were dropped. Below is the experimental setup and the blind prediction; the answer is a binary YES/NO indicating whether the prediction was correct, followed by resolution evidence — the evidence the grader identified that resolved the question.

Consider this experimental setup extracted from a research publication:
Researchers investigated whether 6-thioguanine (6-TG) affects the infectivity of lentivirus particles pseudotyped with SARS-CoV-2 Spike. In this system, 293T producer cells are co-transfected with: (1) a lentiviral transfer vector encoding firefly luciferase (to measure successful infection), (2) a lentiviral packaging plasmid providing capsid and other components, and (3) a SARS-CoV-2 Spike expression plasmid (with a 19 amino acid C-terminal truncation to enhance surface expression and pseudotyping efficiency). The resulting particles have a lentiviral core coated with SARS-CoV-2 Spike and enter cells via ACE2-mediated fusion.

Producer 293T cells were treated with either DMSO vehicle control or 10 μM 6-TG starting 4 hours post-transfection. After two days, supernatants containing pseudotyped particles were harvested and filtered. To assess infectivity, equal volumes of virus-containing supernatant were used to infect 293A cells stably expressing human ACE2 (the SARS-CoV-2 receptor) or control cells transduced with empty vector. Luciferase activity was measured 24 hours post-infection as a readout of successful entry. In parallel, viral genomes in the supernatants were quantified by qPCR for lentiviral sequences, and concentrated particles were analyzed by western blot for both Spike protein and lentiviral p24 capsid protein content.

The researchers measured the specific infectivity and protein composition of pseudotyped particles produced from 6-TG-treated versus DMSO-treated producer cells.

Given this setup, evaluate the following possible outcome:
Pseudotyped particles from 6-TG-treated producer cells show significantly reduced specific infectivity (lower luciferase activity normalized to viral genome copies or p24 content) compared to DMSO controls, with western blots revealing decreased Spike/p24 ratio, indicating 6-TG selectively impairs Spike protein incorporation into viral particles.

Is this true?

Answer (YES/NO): YES